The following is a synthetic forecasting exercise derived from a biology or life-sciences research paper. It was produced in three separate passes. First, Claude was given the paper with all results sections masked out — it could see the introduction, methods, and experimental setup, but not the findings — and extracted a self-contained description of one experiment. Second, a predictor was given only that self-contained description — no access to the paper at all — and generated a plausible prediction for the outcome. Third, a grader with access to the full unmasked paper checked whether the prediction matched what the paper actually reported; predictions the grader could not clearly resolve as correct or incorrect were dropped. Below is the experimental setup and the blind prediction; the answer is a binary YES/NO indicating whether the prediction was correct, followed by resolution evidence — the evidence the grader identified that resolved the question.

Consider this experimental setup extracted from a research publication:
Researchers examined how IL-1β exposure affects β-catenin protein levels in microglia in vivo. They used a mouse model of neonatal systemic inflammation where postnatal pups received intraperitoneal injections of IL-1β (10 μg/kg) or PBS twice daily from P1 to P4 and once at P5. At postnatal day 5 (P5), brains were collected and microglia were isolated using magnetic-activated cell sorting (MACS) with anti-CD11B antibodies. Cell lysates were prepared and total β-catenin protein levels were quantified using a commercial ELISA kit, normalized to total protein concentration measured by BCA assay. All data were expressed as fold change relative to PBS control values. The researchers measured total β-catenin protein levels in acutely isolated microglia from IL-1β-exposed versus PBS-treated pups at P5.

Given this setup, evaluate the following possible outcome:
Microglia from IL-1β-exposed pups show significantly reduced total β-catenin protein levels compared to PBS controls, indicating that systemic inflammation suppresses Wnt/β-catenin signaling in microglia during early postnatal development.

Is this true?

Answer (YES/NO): YES